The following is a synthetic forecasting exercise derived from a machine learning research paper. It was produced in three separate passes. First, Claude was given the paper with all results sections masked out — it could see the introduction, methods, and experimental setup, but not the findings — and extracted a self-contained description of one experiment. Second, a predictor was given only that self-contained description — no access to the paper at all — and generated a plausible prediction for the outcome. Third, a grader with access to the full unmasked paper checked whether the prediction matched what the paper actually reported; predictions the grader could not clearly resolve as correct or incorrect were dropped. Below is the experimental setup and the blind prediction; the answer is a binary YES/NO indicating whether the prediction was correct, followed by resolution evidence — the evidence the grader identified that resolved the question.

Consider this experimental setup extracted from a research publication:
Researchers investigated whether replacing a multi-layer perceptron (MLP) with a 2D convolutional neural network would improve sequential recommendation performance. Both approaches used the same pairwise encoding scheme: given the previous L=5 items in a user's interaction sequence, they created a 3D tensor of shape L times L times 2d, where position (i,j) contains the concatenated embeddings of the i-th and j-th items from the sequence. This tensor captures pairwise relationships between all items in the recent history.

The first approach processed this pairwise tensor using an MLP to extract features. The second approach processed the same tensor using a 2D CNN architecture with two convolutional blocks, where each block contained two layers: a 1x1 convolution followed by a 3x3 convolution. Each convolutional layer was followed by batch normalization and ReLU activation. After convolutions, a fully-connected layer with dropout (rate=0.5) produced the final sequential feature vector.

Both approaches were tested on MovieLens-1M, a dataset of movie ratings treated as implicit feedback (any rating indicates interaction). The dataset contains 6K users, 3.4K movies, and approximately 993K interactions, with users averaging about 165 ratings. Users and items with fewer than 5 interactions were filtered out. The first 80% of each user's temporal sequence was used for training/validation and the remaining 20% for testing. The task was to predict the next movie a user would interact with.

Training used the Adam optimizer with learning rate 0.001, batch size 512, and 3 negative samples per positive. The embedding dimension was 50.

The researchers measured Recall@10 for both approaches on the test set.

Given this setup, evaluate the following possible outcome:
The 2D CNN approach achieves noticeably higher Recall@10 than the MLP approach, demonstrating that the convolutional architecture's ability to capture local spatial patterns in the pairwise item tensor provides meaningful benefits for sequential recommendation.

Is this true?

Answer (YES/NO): YES